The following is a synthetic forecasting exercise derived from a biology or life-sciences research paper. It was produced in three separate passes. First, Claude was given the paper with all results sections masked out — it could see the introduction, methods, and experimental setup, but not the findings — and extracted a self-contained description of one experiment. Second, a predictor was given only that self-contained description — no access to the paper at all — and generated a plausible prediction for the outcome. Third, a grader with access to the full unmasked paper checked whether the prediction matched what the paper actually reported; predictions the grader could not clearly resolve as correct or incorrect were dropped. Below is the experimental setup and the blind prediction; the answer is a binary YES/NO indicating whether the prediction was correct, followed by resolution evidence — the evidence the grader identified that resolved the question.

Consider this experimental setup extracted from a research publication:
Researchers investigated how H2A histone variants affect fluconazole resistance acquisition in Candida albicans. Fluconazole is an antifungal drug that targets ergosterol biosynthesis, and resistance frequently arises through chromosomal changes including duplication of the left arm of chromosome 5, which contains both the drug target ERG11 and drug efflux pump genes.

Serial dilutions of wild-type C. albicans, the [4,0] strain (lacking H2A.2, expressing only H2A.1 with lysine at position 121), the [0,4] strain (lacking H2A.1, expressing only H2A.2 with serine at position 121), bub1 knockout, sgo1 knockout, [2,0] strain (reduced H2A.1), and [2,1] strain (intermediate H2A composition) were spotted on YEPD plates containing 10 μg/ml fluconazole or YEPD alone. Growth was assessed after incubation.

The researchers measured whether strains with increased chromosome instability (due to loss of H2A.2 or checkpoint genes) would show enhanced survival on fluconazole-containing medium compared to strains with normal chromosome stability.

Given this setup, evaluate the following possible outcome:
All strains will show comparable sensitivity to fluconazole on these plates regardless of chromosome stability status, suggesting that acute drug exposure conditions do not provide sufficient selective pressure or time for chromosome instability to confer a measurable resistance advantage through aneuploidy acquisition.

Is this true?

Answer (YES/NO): NO